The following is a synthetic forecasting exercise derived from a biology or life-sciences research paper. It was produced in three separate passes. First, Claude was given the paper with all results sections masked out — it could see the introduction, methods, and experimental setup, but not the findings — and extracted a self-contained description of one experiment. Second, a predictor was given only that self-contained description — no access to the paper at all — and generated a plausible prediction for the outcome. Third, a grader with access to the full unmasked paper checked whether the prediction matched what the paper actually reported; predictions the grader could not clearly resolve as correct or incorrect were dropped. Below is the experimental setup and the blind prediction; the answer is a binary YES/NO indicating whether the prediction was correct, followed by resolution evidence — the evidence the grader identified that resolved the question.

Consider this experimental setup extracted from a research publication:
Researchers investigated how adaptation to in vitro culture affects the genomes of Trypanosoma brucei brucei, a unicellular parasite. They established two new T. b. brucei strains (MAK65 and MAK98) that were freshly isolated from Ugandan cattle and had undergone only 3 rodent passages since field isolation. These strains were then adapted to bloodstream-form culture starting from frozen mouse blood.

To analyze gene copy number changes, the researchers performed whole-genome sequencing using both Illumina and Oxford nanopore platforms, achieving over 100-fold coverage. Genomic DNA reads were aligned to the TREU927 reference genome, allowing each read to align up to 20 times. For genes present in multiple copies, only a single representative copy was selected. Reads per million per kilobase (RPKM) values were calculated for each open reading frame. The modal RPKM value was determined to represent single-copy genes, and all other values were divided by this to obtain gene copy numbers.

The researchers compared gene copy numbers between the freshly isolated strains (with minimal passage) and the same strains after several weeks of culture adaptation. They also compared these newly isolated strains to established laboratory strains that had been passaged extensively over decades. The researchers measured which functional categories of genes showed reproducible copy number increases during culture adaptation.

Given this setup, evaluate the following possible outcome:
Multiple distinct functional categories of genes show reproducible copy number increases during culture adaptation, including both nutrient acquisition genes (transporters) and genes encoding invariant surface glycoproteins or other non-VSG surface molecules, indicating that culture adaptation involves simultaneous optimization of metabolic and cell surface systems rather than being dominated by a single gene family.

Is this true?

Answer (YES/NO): NO